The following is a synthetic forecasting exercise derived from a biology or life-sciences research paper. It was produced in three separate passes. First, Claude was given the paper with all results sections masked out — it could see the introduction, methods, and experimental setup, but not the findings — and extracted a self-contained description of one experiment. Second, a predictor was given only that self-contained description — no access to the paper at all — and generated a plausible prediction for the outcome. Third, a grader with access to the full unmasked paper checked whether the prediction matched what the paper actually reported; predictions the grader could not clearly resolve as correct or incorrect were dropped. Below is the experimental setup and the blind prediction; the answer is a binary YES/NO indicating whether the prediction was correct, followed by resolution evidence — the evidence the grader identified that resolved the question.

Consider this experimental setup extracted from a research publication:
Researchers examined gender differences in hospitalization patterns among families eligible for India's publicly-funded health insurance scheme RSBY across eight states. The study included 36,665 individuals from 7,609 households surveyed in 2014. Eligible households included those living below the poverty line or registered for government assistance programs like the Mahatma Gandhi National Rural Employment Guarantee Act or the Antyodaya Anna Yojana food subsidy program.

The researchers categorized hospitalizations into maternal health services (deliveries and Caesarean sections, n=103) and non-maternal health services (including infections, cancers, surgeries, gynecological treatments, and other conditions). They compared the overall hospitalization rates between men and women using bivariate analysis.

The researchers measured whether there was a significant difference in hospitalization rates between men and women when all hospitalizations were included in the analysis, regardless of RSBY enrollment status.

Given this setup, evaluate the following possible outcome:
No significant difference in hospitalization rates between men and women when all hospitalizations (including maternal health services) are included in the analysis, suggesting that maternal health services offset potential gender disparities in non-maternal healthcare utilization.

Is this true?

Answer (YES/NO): NO